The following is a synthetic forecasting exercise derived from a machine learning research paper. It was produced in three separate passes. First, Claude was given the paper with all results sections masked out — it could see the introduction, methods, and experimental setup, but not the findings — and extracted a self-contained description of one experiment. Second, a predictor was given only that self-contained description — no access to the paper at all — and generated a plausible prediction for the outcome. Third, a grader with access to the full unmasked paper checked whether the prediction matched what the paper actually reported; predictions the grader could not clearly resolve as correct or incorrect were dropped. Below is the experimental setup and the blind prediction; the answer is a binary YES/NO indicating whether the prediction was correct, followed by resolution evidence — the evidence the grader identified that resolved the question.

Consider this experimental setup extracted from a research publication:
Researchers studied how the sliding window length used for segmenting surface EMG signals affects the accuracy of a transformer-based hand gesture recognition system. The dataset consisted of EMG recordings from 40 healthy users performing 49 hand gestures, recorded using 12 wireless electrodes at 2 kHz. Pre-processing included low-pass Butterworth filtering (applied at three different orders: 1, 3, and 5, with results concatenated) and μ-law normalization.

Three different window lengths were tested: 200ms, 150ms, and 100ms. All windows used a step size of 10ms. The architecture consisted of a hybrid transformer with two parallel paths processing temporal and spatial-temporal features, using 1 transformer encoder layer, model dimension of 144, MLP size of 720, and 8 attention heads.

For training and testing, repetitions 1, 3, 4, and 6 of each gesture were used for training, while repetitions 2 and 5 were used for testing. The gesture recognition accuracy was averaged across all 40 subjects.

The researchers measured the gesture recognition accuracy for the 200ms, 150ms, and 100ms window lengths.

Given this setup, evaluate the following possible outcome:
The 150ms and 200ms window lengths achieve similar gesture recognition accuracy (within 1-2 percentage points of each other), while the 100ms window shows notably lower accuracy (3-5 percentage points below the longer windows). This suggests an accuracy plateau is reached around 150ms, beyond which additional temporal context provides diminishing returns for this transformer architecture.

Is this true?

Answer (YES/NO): NO